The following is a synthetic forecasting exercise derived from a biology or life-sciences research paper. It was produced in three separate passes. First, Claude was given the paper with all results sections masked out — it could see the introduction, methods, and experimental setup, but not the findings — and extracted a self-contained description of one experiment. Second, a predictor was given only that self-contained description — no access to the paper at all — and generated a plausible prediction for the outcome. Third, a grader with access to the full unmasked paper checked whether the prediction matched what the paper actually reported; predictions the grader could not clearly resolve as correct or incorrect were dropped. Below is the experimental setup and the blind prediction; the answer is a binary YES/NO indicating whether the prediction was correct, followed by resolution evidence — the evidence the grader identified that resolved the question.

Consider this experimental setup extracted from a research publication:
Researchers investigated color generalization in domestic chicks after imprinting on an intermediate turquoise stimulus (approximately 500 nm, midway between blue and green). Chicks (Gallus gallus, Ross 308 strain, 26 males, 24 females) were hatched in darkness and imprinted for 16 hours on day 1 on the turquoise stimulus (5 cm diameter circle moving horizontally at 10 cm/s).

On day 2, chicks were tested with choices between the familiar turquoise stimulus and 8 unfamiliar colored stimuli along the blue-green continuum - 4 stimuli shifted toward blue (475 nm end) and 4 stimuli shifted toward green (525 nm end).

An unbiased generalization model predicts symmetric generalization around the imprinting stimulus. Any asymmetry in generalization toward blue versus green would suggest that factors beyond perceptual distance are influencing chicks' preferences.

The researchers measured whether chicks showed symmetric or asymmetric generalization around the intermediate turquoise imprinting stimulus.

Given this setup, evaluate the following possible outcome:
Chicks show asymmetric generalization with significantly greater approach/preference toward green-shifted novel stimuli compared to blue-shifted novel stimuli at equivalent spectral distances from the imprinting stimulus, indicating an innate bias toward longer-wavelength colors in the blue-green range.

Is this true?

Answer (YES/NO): NO